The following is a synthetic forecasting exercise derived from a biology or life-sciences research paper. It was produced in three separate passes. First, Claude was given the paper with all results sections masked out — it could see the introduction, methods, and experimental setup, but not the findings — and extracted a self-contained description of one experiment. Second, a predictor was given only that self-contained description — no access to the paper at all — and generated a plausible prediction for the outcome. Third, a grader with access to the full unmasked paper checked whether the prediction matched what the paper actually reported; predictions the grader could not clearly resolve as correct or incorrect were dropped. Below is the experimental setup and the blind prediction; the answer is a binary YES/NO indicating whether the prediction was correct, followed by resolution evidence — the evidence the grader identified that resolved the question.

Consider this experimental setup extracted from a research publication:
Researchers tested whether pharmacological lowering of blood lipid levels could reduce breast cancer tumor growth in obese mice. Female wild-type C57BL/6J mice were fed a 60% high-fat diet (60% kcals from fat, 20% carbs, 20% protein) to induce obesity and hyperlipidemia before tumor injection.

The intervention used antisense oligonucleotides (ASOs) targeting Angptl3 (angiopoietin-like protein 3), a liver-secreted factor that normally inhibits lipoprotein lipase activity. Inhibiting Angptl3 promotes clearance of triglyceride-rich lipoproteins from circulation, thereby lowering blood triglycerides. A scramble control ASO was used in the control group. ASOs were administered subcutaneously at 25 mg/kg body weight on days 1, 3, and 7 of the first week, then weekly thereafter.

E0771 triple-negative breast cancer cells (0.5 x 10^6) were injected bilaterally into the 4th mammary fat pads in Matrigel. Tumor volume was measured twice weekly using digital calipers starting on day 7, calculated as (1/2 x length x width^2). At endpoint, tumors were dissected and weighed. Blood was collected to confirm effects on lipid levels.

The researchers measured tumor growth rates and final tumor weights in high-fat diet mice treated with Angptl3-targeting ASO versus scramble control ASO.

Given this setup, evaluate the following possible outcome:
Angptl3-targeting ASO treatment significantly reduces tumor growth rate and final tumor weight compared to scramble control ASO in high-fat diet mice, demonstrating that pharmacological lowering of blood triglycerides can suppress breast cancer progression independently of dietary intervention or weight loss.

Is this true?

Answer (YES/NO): YES